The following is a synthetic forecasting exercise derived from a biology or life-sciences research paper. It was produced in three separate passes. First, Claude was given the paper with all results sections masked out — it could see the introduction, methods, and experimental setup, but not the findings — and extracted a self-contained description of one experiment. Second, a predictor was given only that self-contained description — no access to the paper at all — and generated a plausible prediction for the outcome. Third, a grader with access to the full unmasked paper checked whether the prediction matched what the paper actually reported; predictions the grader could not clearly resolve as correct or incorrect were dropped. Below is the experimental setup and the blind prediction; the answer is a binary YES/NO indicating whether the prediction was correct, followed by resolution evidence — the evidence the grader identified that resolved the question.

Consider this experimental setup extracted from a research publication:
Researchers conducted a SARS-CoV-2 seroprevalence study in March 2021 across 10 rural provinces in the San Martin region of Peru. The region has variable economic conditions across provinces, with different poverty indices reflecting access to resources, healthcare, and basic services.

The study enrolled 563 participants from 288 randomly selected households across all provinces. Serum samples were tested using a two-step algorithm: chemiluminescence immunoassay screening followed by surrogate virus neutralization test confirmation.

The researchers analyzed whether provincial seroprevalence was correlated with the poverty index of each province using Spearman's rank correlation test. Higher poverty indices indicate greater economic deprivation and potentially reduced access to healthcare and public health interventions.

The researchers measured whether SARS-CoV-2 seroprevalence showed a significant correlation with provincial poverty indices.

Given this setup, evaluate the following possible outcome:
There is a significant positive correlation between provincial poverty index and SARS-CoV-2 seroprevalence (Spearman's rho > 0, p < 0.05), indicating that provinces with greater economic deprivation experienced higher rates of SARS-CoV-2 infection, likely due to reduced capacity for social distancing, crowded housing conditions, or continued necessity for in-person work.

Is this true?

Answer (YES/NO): NO